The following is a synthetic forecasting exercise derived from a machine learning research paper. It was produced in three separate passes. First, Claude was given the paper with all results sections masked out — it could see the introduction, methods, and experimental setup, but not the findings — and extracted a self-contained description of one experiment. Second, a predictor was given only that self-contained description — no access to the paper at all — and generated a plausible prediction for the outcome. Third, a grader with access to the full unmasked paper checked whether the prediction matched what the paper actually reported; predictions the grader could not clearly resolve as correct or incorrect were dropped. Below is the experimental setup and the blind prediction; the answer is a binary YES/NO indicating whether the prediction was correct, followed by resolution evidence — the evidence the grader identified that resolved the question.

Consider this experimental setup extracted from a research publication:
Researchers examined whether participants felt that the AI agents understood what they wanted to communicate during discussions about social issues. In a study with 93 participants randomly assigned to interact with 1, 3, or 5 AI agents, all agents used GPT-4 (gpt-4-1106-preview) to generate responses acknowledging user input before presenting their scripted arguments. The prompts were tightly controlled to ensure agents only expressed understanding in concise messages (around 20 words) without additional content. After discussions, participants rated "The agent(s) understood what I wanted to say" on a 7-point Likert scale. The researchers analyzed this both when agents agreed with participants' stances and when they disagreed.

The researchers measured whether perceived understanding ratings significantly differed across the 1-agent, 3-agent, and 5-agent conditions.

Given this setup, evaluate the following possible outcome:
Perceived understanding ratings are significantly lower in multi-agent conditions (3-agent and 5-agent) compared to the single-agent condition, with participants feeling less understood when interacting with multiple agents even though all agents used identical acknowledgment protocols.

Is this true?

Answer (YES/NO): NO